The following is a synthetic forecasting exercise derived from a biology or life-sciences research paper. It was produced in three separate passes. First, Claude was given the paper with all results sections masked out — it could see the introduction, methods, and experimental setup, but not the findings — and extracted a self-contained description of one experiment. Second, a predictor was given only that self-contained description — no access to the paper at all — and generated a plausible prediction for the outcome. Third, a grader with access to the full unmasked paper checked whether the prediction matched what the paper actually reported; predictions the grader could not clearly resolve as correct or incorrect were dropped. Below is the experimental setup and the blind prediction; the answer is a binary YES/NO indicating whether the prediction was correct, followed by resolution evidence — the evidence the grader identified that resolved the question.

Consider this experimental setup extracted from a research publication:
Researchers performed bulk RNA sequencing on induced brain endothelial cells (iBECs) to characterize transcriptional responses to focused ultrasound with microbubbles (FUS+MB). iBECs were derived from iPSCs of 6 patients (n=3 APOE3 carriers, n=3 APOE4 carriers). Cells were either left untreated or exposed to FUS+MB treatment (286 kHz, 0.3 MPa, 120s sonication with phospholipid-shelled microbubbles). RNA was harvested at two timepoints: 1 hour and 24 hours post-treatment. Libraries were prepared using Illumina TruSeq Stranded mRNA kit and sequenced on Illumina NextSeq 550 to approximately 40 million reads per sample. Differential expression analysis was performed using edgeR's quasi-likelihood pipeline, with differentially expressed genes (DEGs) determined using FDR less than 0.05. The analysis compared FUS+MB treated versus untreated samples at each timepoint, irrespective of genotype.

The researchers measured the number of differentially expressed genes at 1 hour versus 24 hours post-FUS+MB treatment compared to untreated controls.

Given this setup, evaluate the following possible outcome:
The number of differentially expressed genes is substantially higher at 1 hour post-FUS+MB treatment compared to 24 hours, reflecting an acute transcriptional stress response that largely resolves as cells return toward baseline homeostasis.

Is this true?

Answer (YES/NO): NO